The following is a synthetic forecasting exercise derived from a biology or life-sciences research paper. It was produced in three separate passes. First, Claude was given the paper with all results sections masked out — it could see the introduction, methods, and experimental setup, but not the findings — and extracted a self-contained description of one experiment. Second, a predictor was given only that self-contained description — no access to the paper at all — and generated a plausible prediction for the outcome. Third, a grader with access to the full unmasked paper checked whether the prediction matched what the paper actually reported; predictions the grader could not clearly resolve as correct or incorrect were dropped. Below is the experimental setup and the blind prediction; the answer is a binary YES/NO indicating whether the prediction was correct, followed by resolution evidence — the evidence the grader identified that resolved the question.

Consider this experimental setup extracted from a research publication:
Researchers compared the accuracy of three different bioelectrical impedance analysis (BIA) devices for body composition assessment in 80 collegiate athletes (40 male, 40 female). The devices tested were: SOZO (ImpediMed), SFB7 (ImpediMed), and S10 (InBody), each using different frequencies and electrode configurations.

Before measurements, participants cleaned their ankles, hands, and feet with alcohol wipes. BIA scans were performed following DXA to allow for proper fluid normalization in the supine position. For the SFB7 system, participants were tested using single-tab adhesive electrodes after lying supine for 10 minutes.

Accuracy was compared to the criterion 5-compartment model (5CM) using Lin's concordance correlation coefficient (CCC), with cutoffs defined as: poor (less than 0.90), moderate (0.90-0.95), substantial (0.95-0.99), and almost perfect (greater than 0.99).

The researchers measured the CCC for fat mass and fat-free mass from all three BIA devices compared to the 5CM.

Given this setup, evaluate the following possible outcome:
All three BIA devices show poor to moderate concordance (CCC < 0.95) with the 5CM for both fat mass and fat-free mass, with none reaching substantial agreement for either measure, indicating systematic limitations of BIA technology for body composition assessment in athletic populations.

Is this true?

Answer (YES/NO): YES